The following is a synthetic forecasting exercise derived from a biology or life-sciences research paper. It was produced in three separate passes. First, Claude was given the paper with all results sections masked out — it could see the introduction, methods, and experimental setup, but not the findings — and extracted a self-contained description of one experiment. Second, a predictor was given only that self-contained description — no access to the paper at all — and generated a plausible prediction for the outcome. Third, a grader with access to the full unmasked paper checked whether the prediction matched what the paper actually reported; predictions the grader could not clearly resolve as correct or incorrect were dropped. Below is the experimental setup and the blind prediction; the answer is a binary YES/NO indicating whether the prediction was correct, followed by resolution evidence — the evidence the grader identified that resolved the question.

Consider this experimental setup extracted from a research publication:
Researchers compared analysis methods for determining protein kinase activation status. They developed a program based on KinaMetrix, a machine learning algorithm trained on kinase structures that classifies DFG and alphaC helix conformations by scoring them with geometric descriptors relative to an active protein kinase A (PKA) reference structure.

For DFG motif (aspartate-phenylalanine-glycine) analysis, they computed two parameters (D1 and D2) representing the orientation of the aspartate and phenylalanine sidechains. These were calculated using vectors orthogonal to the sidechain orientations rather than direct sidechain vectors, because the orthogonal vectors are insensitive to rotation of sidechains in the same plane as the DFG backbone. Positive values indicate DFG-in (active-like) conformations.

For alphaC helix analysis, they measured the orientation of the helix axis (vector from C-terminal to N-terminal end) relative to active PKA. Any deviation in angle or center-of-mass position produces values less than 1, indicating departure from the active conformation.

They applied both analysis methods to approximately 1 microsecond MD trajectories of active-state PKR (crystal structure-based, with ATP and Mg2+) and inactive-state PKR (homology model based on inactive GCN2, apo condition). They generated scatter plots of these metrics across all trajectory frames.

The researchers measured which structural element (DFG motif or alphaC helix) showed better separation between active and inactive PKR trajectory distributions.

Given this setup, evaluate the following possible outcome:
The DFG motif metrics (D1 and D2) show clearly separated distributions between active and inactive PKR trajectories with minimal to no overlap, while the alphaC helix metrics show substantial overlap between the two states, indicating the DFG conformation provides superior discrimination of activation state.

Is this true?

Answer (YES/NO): NO